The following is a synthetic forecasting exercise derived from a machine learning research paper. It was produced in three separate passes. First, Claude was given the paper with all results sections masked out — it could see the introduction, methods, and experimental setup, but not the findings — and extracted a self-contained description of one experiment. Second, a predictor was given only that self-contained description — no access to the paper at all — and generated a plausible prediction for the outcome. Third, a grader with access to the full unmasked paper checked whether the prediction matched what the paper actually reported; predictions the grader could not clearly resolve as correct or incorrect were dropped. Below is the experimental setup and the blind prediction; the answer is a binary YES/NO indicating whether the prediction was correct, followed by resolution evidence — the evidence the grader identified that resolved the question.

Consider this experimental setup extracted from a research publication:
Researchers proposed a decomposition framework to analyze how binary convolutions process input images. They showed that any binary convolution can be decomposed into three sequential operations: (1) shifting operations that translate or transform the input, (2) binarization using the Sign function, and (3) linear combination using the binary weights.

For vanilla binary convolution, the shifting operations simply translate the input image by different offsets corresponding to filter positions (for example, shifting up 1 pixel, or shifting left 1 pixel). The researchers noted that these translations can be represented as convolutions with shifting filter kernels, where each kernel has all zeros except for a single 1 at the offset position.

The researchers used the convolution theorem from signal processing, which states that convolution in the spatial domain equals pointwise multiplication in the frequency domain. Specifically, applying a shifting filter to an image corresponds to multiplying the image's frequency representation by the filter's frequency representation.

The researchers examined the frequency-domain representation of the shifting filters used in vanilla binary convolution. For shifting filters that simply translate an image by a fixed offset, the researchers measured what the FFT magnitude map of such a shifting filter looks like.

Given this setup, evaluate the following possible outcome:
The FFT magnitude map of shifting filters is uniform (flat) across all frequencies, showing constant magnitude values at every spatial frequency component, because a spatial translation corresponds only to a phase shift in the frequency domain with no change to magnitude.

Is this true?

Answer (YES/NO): YES